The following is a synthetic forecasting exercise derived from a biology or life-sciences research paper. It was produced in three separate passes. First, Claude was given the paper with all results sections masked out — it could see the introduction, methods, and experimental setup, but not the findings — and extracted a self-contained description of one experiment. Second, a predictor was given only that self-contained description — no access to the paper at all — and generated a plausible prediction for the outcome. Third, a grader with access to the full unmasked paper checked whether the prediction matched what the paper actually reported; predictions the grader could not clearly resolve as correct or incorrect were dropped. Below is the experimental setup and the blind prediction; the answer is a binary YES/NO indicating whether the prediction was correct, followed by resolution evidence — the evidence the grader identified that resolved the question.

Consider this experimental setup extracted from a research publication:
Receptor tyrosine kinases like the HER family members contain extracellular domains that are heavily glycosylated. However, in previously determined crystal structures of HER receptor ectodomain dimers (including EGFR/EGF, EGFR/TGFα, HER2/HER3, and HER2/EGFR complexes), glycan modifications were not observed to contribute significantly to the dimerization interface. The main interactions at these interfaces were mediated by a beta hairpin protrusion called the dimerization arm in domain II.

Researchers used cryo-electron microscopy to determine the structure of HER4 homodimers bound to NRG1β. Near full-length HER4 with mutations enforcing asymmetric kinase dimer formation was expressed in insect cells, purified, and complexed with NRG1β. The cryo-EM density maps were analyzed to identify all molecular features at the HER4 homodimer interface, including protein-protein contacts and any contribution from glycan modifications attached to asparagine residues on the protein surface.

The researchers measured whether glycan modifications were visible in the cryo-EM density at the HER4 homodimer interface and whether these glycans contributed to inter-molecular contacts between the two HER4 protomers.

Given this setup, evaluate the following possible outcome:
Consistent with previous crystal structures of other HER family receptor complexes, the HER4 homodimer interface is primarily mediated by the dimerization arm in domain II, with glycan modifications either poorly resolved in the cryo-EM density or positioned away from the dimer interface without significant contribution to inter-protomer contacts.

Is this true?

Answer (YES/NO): NO